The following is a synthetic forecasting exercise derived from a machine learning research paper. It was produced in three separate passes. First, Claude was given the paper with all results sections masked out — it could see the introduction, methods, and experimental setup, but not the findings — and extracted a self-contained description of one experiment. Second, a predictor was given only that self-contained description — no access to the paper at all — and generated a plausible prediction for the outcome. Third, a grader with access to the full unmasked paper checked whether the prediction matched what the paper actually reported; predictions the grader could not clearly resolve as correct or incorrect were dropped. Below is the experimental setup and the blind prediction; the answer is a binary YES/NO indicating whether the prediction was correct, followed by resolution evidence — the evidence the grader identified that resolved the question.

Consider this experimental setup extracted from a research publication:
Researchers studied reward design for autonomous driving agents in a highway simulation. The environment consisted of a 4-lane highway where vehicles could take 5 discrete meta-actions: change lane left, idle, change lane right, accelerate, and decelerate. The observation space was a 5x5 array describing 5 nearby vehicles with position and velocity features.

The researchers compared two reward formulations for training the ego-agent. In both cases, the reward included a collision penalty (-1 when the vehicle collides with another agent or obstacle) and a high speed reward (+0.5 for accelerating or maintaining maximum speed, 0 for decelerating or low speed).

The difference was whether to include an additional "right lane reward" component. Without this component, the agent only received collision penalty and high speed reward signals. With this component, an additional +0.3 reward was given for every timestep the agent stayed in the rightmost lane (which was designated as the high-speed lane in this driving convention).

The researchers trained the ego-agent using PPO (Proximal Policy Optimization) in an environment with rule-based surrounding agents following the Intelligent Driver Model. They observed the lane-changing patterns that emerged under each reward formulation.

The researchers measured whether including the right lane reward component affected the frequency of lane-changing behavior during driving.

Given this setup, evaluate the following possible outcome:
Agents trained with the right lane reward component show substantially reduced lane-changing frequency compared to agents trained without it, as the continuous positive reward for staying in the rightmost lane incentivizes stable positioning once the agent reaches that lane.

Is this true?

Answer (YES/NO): YES